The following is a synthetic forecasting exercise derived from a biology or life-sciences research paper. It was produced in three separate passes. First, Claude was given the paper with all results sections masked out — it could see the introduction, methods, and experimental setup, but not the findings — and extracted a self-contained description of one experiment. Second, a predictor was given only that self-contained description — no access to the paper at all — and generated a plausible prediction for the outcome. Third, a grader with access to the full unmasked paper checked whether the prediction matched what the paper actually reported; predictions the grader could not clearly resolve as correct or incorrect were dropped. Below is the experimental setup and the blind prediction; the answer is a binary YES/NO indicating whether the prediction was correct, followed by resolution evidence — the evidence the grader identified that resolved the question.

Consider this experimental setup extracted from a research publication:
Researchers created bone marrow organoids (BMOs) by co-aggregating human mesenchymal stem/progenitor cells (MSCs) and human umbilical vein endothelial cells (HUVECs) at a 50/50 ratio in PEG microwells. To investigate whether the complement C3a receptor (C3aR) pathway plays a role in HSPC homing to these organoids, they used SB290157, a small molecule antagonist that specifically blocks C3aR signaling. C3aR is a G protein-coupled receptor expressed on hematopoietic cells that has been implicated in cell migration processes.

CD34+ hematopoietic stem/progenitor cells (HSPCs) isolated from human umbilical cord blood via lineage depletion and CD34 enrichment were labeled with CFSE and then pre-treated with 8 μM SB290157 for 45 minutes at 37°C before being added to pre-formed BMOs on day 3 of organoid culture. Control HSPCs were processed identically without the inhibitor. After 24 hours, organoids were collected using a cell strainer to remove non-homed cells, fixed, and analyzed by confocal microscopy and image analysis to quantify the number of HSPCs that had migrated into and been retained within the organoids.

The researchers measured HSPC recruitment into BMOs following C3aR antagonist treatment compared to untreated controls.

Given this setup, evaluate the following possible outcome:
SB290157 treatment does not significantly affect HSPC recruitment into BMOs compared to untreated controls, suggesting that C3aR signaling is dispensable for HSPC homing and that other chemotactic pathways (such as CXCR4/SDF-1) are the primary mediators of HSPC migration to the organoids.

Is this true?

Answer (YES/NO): NO